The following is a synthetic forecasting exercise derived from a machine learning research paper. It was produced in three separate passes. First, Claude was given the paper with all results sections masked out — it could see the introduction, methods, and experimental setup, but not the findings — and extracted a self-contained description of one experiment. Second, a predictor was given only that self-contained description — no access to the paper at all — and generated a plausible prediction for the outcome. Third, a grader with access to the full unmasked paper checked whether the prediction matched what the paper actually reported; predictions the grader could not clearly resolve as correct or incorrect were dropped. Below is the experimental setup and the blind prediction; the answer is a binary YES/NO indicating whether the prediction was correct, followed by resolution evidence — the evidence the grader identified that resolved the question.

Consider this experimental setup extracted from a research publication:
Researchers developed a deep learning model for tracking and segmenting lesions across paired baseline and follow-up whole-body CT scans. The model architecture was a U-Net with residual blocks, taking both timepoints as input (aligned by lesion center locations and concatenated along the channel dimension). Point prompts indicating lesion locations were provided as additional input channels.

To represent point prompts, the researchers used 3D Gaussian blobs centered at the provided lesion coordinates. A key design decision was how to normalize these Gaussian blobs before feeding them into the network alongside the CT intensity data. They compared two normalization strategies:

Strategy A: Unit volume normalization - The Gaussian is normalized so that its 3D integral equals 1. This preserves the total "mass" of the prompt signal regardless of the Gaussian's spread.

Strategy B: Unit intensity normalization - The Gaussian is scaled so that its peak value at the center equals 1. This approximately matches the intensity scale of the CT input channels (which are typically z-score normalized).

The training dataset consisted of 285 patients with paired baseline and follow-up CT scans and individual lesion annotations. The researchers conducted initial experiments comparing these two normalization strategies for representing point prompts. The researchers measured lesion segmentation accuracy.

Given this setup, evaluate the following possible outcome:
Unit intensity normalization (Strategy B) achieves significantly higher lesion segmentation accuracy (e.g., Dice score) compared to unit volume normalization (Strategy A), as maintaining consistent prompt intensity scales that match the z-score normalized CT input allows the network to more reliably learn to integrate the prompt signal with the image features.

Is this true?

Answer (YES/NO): YES